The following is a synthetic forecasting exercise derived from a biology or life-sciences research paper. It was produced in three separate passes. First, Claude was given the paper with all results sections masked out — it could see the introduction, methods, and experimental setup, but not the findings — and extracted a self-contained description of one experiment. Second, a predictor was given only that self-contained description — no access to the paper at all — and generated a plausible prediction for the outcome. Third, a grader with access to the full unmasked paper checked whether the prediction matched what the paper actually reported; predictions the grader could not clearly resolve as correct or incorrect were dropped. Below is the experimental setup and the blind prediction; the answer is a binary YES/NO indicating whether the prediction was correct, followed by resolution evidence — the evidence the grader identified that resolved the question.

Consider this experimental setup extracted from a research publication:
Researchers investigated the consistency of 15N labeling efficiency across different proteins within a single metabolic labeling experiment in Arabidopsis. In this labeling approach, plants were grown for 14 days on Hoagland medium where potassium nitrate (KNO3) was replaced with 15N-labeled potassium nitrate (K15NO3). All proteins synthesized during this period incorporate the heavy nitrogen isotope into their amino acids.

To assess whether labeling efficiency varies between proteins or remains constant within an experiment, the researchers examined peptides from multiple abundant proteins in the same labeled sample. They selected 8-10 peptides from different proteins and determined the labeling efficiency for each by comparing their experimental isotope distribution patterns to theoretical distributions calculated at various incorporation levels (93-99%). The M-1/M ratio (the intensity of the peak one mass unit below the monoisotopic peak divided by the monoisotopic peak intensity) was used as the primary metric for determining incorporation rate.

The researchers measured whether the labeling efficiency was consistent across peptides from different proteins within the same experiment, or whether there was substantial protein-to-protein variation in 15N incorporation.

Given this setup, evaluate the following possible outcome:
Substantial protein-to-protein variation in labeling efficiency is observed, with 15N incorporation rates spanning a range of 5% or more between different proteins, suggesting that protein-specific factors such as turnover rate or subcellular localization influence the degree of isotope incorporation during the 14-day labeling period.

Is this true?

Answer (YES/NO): NO